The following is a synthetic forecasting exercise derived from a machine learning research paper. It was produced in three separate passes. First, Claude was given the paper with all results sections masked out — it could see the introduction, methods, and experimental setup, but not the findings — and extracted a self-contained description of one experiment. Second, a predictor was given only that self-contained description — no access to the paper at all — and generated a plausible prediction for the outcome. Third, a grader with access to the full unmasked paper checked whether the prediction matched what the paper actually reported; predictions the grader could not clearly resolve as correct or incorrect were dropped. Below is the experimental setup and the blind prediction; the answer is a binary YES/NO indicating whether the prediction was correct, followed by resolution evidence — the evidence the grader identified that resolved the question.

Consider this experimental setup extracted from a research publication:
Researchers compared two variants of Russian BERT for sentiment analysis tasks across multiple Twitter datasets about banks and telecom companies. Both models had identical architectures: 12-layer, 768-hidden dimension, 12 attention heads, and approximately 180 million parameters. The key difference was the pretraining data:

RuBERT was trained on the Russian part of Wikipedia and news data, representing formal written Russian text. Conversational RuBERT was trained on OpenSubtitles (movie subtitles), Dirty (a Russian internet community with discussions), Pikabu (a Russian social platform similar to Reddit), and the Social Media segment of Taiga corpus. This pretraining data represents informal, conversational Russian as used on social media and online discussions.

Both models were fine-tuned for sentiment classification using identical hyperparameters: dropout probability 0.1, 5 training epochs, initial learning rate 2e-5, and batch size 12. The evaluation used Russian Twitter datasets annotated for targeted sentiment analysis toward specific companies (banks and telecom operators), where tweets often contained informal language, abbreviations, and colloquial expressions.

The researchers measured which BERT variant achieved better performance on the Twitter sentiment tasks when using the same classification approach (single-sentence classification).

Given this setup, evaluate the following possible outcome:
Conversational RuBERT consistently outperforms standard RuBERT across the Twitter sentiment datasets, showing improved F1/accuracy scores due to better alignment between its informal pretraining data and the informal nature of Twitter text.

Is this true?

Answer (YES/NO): NO